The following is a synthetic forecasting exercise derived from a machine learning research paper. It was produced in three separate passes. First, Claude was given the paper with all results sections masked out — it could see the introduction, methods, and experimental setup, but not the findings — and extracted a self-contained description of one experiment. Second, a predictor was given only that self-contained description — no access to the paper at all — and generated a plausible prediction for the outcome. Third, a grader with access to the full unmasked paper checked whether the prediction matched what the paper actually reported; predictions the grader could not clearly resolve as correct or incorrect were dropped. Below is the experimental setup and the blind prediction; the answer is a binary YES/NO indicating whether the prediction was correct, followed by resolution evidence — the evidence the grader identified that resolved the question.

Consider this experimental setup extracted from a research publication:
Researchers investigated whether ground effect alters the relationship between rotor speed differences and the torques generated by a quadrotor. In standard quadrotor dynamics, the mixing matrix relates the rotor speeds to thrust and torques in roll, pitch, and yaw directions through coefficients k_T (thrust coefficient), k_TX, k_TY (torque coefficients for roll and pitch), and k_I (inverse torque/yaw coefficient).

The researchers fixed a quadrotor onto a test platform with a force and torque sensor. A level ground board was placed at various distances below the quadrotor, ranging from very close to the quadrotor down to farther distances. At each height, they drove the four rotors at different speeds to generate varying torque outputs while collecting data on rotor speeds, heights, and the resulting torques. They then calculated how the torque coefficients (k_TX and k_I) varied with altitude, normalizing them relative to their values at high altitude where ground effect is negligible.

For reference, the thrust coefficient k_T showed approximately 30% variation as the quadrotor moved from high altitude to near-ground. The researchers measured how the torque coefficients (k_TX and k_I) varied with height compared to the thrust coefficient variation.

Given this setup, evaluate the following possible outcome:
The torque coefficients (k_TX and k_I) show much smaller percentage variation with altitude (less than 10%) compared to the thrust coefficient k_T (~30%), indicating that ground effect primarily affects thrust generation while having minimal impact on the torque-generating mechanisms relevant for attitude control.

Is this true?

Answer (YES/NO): YES